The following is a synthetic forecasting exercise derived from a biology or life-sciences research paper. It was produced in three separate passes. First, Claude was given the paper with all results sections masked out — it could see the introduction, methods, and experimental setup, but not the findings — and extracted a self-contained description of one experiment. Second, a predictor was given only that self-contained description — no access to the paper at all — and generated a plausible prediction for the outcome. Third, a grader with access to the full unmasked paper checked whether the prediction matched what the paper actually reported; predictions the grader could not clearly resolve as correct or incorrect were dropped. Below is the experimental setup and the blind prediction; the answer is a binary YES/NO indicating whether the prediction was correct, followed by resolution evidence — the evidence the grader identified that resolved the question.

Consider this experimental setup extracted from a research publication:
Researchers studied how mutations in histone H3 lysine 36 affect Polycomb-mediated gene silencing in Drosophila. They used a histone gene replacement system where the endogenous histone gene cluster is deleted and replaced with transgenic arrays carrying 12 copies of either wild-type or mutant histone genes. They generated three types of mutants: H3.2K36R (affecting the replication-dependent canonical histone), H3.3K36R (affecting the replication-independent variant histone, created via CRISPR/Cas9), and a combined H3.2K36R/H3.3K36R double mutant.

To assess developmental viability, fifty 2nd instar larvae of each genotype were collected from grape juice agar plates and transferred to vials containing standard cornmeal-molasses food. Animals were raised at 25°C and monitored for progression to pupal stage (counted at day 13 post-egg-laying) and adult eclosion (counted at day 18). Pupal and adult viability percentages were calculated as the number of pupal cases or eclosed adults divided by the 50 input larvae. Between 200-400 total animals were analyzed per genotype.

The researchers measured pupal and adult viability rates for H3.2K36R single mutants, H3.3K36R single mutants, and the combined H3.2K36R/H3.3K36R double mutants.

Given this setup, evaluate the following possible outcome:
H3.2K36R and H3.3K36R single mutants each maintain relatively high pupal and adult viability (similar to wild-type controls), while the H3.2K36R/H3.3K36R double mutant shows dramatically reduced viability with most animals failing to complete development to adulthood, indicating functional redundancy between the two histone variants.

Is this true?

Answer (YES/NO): NO